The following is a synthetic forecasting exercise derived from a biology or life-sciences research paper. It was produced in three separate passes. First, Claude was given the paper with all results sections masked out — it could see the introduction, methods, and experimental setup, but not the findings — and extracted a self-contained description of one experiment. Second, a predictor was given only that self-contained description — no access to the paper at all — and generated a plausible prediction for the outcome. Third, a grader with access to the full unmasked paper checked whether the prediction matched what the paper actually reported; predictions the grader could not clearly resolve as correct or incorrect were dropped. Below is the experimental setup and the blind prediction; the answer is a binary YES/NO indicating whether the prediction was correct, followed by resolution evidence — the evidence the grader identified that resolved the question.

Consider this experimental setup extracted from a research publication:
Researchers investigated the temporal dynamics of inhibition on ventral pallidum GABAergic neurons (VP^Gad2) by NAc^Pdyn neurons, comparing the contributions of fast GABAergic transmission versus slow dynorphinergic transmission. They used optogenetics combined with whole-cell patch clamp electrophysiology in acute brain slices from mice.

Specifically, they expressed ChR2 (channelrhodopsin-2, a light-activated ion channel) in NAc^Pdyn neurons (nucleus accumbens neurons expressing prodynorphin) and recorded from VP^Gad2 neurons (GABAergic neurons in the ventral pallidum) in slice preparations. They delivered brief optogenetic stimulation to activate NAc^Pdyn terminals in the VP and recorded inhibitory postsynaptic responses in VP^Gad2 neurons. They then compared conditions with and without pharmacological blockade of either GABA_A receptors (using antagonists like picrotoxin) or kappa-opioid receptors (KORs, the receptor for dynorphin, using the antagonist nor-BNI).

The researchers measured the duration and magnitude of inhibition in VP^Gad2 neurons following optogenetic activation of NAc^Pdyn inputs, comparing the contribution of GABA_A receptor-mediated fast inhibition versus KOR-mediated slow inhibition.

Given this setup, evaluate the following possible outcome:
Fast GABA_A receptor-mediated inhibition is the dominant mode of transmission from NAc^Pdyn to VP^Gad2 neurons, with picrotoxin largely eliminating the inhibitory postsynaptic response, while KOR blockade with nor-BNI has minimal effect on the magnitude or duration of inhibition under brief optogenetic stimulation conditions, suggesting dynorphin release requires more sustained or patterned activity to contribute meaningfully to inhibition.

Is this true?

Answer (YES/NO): NO